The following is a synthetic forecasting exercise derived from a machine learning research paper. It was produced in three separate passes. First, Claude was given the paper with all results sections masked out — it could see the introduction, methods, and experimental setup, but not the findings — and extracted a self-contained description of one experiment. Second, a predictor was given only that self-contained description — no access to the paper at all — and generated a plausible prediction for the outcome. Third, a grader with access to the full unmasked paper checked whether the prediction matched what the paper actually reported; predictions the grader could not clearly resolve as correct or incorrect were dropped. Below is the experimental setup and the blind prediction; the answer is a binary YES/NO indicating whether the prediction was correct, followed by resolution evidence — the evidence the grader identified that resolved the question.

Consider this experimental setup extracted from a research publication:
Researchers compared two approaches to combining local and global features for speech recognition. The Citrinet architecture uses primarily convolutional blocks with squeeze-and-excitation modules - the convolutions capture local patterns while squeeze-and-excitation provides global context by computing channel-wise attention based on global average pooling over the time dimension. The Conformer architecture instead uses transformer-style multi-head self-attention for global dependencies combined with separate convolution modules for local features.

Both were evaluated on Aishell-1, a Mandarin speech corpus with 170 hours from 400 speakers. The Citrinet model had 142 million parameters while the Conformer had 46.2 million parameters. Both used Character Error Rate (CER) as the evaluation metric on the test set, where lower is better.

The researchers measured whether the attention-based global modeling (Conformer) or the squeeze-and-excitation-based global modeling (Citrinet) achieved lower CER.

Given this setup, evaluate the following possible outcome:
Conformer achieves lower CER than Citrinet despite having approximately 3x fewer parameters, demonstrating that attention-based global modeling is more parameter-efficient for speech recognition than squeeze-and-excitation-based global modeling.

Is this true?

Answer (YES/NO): YES